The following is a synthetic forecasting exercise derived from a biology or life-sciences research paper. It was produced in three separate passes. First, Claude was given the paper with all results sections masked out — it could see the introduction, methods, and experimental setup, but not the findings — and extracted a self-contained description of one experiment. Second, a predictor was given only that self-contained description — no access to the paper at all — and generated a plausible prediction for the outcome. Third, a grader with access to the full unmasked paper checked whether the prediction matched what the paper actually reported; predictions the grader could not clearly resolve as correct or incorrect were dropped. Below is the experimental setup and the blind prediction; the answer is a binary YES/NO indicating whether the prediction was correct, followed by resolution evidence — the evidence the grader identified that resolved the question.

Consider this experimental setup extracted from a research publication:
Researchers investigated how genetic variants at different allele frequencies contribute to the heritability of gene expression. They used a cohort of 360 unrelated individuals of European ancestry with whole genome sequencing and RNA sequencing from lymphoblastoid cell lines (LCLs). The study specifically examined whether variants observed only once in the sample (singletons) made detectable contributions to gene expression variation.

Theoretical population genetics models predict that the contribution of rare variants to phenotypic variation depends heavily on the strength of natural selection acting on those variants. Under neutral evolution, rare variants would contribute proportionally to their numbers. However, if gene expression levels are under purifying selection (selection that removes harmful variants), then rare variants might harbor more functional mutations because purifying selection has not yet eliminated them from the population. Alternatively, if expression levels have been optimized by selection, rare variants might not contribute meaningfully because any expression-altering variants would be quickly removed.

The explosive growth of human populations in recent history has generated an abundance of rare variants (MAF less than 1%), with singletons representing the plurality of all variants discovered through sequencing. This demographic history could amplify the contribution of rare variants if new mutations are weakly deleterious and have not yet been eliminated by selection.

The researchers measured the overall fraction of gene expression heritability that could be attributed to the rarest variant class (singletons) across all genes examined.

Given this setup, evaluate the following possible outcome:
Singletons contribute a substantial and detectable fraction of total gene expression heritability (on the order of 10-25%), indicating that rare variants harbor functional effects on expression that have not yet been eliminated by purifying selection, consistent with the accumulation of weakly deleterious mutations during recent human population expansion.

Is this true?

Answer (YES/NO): YES